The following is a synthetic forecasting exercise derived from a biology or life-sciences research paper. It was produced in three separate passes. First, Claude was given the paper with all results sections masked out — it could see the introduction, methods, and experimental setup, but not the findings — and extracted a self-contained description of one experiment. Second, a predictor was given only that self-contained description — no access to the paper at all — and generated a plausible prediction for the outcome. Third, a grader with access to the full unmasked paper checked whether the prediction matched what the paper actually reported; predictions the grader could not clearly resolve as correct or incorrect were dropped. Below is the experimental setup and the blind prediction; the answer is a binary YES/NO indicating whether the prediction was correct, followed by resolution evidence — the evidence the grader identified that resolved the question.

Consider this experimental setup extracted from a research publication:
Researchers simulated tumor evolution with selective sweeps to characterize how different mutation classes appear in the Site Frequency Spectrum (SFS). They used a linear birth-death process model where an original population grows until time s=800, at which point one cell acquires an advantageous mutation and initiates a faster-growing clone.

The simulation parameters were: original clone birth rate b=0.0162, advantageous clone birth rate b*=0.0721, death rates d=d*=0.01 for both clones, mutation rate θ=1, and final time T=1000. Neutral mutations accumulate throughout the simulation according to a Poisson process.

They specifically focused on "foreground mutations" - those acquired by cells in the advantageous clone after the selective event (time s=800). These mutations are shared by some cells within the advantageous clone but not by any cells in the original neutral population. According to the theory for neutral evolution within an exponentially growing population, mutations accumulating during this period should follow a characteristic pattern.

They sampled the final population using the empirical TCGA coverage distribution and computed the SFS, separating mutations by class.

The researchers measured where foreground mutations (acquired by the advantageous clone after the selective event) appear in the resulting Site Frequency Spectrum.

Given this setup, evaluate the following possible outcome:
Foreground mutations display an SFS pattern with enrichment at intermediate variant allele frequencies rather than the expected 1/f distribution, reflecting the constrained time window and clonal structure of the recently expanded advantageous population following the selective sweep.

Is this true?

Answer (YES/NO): NO